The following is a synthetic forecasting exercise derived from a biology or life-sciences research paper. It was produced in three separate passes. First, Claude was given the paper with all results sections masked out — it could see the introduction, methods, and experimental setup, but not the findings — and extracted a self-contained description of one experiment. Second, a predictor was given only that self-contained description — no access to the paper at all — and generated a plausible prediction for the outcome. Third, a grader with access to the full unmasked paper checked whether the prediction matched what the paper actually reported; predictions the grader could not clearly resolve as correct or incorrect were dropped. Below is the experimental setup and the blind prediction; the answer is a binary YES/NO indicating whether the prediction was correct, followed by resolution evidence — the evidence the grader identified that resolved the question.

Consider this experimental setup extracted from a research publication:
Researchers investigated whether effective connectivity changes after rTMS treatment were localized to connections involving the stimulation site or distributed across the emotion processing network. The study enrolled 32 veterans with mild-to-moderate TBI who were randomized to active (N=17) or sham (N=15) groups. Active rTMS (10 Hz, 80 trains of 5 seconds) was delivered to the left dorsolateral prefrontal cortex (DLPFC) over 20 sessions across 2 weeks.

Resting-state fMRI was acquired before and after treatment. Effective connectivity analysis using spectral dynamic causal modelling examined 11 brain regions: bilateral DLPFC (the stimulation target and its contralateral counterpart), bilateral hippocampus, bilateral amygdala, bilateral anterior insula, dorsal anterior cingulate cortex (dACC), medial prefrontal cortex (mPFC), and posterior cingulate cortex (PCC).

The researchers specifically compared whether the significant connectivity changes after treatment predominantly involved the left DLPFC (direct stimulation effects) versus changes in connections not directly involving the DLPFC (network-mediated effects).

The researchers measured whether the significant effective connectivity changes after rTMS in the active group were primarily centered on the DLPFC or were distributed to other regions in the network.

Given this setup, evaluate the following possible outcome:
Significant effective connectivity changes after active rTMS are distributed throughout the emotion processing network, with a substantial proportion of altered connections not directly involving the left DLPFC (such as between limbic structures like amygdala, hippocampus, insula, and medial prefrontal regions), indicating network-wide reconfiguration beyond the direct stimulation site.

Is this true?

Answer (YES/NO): YES